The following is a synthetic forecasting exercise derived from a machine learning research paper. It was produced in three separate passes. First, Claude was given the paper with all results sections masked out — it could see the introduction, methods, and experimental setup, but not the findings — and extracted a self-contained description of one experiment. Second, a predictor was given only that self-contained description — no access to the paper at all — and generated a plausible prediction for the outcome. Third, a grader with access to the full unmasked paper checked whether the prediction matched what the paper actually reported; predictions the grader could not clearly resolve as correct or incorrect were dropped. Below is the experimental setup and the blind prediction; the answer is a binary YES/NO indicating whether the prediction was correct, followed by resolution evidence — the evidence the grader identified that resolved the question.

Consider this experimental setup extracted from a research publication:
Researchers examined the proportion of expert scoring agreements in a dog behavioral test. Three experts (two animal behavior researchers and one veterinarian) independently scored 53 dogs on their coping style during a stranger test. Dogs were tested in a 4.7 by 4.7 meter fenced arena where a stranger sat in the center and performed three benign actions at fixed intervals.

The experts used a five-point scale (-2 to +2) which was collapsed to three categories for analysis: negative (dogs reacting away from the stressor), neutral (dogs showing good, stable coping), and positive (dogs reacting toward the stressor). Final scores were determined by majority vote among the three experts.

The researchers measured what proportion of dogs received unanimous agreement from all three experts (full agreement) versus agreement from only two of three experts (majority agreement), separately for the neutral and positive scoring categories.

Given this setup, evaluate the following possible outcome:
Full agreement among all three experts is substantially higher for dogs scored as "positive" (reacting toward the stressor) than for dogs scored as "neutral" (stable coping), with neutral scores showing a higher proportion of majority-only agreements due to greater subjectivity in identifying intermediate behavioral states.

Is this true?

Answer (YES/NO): NO